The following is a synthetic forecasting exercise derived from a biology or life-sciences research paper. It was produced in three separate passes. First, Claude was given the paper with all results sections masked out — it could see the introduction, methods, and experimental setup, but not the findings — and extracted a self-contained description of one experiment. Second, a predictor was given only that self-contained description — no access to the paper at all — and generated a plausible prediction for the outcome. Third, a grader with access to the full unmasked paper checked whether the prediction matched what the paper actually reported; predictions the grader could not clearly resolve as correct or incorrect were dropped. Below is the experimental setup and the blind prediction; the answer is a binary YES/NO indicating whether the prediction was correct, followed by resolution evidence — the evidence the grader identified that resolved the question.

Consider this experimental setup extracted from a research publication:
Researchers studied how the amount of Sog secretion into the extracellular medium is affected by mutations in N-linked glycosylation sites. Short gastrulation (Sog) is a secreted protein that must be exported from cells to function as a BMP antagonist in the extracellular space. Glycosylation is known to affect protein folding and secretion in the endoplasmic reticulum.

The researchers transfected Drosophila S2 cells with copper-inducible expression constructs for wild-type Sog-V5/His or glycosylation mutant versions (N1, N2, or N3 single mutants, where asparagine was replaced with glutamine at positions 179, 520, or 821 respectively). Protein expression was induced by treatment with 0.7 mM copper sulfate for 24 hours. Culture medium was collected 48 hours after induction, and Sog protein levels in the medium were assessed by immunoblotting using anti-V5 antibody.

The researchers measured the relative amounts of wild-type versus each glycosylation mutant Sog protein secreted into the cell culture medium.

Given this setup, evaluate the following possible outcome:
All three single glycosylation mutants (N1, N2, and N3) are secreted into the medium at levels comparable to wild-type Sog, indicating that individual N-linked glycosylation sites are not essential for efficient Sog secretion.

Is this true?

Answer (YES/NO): NO